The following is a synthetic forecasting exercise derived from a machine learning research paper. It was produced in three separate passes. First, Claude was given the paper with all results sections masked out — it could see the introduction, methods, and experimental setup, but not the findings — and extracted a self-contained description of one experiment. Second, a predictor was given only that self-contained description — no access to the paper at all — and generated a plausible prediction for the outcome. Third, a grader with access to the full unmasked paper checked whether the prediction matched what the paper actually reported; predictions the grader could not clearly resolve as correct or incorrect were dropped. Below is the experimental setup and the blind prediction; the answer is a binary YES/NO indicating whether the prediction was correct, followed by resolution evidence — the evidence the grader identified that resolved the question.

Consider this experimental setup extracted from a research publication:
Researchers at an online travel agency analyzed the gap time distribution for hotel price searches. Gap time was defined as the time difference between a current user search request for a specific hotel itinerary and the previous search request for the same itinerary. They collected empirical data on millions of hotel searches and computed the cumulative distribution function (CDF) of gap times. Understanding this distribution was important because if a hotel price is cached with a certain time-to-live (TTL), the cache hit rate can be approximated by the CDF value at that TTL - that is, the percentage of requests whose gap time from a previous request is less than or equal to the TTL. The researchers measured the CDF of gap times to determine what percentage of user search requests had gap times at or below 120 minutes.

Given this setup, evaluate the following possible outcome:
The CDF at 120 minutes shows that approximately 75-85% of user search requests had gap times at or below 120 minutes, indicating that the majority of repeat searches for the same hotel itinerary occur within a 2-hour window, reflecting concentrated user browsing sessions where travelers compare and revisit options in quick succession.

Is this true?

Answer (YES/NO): YES